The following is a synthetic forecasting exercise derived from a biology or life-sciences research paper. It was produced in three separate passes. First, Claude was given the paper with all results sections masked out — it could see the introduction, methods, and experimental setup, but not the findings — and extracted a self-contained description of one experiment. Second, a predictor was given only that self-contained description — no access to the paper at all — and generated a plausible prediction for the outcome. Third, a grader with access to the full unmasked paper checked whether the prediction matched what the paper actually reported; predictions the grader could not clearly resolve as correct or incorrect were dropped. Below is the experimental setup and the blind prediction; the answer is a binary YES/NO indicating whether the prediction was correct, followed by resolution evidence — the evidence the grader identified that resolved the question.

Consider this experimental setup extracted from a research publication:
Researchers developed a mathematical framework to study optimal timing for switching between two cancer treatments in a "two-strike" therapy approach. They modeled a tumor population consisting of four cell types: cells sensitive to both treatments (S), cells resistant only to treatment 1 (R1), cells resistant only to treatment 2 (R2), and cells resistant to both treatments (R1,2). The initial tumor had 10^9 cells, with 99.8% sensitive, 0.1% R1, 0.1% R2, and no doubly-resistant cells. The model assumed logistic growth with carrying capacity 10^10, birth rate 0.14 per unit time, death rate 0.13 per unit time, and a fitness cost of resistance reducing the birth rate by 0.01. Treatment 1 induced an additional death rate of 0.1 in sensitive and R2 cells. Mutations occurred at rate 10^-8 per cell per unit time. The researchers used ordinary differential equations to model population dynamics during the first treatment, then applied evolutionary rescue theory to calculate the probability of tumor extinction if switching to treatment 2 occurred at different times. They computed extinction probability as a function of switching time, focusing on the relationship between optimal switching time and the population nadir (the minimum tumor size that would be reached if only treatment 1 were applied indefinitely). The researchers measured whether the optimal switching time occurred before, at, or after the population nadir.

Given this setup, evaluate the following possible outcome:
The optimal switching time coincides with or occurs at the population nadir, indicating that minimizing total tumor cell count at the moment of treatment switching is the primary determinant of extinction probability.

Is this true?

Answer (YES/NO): NO